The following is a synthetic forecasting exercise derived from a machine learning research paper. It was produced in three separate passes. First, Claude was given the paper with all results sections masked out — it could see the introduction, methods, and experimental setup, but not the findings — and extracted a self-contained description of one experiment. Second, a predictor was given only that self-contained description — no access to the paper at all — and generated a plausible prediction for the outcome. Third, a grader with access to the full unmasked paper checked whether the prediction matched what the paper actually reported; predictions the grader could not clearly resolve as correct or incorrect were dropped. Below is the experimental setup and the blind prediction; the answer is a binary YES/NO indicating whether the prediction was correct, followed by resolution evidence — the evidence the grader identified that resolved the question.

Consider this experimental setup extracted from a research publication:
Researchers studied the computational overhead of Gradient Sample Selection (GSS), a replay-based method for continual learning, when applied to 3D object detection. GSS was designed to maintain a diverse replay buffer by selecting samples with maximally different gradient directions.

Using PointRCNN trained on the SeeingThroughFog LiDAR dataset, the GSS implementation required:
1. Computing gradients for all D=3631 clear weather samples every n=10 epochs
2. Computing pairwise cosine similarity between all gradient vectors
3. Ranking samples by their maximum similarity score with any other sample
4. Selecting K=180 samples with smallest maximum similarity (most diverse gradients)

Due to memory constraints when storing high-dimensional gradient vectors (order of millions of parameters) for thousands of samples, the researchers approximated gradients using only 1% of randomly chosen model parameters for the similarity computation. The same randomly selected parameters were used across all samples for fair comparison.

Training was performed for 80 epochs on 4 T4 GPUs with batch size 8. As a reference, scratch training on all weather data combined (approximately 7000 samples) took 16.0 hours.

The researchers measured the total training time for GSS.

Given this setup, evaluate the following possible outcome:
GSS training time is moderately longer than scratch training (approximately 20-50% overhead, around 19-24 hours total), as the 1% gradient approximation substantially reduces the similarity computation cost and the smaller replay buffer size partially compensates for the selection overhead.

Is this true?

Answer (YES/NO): NO